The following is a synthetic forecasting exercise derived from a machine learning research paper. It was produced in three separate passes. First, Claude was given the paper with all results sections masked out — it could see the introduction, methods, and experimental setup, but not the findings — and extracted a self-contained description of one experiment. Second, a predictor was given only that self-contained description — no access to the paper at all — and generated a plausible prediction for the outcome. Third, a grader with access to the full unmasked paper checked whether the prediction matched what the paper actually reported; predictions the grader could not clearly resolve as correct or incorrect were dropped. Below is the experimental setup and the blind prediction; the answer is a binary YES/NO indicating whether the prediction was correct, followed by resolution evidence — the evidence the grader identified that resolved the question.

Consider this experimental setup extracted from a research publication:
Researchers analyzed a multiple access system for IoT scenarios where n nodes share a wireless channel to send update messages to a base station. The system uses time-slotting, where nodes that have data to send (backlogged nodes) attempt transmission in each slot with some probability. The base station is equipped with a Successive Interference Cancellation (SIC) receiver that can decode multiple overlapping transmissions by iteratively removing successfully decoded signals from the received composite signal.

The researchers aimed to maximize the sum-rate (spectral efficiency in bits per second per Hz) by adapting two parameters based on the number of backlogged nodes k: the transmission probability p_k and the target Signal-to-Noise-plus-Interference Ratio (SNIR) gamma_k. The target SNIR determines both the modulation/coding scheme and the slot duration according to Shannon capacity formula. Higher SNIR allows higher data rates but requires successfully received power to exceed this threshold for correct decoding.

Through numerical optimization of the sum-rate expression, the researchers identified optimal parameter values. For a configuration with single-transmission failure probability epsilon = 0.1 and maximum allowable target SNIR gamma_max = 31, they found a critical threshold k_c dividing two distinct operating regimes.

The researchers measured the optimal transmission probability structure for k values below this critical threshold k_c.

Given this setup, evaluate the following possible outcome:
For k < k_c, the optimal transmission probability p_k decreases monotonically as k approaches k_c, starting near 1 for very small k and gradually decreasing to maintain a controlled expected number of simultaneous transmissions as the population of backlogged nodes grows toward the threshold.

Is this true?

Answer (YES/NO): YES